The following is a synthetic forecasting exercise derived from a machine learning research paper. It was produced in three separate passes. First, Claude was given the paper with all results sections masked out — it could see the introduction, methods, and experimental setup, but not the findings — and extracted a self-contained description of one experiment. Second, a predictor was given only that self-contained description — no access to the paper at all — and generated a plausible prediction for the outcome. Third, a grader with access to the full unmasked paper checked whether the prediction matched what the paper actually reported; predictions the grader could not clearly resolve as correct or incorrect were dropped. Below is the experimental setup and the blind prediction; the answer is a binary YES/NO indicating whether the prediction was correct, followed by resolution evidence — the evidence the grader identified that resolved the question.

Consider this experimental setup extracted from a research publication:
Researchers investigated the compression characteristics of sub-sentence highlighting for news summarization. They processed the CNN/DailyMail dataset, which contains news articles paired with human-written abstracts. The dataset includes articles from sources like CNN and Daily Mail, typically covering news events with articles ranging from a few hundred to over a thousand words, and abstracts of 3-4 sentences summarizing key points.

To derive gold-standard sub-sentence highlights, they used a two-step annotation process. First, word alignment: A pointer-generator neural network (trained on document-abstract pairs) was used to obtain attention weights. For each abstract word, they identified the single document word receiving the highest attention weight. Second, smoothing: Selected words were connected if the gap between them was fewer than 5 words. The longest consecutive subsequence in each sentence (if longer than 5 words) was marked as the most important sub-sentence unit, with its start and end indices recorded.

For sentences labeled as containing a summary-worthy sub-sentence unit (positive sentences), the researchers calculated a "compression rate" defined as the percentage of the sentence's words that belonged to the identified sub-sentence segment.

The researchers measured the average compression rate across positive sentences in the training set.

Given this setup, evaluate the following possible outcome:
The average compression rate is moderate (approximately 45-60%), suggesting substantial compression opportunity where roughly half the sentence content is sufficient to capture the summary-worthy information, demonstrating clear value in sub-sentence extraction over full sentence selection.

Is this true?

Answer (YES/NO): YES